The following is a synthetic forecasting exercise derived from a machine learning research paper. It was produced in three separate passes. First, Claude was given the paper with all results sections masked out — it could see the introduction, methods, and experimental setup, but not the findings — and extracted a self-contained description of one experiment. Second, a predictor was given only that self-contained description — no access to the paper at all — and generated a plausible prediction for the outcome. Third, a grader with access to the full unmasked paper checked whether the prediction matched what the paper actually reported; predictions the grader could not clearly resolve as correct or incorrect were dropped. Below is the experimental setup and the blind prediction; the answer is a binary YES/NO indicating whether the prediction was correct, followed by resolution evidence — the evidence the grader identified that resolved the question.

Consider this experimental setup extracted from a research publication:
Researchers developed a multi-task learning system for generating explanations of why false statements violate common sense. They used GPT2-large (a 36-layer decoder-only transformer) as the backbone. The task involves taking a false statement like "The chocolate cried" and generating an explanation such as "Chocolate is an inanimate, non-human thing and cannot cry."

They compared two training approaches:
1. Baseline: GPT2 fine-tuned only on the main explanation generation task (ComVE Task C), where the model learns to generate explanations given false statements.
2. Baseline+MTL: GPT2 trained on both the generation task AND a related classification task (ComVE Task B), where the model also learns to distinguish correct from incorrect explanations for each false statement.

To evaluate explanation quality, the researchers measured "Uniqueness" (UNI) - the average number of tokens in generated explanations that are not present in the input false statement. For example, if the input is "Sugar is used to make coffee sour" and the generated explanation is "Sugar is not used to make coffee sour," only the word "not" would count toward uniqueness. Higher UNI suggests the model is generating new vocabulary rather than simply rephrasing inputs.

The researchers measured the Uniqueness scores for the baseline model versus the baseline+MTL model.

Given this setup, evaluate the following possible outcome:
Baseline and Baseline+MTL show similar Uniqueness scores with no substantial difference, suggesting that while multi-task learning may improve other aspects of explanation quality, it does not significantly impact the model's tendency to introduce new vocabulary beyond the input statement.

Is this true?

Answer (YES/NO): YES